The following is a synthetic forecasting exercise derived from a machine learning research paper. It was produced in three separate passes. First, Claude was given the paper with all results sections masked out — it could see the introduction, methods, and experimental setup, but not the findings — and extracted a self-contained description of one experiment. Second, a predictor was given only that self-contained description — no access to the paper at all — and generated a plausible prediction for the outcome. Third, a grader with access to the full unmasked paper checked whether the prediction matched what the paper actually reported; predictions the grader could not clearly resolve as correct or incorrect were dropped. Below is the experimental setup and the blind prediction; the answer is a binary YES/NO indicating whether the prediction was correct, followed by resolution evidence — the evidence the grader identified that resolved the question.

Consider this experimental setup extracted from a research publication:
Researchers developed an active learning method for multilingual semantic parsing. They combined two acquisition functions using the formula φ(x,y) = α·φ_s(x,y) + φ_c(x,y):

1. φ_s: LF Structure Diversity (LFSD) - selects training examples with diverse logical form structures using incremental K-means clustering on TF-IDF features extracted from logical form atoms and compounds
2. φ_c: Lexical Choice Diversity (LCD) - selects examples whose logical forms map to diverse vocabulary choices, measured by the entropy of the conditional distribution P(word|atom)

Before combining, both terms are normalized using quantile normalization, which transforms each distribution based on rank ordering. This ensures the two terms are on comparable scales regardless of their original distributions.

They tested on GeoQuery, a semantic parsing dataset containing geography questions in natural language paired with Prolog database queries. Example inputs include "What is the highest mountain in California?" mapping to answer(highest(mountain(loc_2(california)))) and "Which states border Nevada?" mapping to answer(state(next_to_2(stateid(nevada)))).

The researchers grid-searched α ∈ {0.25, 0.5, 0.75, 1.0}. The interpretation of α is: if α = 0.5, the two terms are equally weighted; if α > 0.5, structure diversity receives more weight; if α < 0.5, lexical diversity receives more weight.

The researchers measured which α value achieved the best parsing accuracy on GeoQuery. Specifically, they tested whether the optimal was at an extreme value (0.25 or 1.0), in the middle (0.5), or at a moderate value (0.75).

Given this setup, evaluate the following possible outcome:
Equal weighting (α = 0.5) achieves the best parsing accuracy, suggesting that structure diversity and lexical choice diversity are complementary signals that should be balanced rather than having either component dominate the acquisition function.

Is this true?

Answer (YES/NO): NO